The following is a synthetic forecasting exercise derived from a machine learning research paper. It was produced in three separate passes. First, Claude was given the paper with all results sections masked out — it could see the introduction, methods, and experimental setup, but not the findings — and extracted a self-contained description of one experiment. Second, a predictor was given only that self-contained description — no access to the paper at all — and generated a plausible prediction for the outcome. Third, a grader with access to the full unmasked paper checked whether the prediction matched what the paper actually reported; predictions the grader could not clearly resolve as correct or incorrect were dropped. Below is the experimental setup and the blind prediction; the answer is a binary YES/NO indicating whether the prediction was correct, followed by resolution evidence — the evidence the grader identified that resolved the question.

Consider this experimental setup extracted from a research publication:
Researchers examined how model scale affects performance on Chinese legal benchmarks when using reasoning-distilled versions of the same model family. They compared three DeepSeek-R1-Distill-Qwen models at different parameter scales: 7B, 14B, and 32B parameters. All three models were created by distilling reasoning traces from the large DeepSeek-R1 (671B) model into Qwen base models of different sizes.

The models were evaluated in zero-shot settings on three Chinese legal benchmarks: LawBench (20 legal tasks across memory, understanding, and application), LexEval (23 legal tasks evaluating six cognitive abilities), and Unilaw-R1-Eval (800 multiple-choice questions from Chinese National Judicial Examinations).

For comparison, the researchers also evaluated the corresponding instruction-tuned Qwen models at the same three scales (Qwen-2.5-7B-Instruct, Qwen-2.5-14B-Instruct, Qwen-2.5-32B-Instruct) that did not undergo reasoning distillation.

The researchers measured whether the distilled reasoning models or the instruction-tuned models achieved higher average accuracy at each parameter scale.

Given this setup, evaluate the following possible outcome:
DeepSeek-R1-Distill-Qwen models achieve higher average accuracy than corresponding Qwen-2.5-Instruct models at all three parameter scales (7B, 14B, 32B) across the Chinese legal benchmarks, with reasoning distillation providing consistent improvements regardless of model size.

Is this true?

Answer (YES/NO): NO